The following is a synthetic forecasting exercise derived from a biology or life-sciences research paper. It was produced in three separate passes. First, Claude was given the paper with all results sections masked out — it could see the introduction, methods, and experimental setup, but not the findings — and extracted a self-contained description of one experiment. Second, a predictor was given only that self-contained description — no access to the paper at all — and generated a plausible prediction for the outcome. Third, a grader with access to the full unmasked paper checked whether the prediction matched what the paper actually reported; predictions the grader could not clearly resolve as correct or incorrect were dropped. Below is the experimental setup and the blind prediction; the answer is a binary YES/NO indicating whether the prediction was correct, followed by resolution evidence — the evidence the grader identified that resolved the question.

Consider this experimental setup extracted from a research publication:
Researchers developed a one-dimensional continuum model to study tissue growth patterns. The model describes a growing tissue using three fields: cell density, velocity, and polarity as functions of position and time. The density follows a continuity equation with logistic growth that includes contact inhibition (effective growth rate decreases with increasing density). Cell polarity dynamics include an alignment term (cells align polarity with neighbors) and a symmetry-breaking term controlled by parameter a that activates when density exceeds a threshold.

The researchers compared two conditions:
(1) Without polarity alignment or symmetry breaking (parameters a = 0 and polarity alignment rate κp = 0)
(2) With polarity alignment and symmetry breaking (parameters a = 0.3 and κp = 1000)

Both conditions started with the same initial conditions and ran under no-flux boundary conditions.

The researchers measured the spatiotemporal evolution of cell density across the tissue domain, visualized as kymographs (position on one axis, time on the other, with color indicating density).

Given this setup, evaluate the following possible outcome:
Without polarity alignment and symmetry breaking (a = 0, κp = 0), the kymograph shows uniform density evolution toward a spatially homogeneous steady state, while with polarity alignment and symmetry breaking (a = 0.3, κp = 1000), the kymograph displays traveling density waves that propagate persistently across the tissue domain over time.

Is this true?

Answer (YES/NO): NO